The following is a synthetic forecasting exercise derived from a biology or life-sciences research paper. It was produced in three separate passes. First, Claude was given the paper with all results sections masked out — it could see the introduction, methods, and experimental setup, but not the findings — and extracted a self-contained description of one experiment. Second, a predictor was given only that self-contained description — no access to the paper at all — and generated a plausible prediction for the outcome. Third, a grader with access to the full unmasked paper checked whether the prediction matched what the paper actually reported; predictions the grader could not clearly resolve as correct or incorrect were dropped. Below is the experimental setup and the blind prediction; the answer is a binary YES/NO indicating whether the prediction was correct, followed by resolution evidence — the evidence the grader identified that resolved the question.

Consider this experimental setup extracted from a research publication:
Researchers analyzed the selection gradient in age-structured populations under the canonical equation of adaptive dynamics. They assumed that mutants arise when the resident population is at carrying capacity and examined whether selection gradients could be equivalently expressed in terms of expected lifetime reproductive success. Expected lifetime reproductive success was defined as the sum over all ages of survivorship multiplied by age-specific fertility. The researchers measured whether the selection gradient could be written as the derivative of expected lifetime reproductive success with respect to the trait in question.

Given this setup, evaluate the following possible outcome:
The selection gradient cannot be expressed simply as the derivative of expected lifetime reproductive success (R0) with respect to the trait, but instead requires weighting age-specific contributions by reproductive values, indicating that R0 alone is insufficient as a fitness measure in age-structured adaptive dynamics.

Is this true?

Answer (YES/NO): NO